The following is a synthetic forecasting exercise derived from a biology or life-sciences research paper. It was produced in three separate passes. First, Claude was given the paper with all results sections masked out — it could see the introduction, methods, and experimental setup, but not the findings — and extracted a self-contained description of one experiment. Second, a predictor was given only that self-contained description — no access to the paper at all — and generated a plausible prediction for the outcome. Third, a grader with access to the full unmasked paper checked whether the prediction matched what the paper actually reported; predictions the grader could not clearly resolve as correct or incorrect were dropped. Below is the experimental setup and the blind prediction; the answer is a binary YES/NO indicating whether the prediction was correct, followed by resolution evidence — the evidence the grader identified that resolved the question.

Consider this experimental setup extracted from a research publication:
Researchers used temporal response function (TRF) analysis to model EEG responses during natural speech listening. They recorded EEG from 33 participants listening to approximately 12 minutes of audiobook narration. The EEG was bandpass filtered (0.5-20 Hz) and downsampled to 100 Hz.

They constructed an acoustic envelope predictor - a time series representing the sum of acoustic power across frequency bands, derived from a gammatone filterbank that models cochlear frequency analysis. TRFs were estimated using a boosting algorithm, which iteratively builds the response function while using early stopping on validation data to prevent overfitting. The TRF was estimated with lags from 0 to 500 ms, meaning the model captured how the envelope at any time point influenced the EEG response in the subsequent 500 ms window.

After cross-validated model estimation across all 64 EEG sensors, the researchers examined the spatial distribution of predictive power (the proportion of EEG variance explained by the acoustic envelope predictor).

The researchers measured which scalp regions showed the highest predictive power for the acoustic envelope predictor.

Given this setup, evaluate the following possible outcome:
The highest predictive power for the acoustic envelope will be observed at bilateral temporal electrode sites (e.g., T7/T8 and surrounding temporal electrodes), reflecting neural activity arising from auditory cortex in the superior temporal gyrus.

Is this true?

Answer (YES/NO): NO